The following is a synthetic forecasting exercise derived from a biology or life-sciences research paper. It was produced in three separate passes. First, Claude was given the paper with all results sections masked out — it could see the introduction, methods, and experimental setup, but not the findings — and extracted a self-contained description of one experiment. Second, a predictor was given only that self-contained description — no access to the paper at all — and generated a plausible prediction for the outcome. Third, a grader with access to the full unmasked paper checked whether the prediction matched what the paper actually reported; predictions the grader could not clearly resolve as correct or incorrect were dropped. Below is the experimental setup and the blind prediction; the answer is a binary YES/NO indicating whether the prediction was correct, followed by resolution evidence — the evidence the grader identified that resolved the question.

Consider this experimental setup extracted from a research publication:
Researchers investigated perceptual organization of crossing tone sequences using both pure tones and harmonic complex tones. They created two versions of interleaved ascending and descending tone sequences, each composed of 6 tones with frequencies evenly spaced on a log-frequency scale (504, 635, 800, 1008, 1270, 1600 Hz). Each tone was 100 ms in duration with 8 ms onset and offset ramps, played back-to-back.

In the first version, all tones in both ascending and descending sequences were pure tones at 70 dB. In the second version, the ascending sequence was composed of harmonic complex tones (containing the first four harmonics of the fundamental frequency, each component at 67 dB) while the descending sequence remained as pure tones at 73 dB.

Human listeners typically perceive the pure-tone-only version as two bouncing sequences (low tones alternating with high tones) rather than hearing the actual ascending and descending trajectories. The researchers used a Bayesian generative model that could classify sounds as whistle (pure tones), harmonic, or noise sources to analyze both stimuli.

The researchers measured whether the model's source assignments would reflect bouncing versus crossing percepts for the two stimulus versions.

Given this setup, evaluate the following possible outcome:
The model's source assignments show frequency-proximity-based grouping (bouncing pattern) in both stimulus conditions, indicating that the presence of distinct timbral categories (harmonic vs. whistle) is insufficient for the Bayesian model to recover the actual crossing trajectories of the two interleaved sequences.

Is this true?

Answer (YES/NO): NO